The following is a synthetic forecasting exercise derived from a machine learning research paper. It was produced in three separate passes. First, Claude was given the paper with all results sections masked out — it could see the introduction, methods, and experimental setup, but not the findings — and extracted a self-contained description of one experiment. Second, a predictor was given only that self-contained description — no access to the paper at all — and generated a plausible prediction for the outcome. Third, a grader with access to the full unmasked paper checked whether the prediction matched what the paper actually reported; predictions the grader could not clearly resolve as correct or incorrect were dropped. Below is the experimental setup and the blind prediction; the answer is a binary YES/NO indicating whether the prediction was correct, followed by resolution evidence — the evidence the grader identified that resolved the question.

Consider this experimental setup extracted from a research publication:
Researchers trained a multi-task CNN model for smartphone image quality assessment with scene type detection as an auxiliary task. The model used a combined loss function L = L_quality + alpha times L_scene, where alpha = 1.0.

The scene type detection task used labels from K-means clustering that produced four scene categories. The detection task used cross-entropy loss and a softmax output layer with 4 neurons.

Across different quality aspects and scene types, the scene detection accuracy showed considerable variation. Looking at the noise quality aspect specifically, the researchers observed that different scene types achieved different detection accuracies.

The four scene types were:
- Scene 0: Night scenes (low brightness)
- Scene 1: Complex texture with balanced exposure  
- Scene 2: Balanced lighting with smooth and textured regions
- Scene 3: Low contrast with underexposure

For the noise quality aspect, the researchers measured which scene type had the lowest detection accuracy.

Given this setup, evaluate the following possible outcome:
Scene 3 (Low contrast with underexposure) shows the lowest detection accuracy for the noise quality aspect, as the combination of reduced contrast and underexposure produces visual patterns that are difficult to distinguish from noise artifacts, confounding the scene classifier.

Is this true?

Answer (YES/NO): NO